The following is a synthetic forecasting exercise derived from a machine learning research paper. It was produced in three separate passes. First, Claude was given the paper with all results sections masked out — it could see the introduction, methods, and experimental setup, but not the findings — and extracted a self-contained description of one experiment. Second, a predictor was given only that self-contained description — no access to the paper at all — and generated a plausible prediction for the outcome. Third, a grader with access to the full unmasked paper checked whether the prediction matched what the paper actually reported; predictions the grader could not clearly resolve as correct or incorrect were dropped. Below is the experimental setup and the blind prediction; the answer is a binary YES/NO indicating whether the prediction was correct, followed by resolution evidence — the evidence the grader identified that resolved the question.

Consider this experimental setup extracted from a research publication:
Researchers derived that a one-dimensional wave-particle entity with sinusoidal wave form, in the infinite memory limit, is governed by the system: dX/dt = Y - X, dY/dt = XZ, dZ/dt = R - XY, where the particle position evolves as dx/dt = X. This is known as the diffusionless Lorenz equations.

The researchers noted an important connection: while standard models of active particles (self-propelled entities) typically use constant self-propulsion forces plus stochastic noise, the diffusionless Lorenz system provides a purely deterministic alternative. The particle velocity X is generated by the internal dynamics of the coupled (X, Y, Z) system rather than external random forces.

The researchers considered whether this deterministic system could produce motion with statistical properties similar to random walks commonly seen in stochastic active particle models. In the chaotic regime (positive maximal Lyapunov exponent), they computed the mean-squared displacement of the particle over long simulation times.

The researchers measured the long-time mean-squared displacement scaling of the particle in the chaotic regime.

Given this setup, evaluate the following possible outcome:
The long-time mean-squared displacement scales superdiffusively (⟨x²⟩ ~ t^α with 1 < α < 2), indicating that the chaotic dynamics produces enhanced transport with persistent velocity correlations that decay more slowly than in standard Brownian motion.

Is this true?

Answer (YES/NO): NO